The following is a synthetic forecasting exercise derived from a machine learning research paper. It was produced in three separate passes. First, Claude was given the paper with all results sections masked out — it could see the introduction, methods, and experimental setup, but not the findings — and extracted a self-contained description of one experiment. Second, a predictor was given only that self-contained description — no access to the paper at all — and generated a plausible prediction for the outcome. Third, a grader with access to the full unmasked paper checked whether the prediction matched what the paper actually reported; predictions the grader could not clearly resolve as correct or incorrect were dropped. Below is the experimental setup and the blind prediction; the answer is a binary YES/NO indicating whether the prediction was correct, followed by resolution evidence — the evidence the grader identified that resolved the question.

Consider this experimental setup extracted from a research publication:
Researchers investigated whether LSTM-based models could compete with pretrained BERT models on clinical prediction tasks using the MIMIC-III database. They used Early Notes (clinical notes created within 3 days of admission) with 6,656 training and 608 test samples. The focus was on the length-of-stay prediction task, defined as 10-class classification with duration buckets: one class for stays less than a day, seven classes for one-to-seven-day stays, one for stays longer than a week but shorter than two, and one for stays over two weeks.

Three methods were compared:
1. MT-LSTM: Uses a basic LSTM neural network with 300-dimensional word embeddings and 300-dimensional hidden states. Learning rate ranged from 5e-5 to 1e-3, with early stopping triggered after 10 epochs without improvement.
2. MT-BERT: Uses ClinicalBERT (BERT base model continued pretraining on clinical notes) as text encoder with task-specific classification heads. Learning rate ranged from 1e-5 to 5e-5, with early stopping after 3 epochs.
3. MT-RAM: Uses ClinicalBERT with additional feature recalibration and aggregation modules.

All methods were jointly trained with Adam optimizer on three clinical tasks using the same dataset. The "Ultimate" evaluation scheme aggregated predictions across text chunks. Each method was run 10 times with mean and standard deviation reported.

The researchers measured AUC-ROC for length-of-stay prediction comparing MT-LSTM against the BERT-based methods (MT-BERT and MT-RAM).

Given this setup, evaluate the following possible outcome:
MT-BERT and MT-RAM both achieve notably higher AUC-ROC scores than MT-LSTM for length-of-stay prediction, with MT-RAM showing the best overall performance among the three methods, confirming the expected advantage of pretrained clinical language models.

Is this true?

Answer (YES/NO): NO